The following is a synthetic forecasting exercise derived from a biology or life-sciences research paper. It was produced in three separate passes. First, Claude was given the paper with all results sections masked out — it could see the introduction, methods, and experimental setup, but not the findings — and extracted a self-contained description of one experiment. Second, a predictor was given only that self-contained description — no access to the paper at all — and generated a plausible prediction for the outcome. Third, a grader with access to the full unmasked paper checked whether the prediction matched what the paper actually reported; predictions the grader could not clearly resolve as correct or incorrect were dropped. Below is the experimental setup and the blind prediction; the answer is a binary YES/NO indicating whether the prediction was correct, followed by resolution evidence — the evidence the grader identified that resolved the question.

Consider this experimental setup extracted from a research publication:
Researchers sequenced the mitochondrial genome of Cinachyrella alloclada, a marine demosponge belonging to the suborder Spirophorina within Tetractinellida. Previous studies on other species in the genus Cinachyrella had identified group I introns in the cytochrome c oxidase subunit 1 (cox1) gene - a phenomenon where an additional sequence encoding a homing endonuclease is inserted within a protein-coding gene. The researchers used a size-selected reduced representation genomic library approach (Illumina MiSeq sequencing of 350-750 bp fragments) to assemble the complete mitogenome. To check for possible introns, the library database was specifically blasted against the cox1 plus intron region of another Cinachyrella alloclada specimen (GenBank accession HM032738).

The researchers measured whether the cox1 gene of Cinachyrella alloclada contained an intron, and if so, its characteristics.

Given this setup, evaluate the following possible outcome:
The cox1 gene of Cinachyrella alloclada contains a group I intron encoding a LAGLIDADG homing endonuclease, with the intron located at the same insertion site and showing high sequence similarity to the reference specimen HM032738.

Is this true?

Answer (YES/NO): NO